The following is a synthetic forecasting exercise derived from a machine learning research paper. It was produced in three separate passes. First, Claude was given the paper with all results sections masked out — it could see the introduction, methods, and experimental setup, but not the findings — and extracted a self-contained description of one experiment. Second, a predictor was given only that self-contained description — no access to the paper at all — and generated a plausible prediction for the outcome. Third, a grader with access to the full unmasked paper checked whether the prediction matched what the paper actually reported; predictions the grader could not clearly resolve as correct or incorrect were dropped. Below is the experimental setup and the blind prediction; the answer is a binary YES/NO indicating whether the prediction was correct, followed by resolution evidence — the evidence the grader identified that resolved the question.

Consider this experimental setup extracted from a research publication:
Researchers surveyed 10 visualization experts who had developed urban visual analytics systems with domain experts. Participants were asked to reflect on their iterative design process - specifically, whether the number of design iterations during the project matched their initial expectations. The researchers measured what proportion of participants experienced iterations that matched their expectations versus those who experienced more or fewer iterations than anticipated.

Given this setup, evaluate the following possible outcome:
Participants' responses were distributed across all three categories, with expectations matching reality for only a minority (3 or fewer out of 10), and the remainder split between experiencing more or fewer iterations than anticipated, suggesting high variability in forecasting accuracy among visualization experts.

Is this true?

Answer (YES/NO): NO